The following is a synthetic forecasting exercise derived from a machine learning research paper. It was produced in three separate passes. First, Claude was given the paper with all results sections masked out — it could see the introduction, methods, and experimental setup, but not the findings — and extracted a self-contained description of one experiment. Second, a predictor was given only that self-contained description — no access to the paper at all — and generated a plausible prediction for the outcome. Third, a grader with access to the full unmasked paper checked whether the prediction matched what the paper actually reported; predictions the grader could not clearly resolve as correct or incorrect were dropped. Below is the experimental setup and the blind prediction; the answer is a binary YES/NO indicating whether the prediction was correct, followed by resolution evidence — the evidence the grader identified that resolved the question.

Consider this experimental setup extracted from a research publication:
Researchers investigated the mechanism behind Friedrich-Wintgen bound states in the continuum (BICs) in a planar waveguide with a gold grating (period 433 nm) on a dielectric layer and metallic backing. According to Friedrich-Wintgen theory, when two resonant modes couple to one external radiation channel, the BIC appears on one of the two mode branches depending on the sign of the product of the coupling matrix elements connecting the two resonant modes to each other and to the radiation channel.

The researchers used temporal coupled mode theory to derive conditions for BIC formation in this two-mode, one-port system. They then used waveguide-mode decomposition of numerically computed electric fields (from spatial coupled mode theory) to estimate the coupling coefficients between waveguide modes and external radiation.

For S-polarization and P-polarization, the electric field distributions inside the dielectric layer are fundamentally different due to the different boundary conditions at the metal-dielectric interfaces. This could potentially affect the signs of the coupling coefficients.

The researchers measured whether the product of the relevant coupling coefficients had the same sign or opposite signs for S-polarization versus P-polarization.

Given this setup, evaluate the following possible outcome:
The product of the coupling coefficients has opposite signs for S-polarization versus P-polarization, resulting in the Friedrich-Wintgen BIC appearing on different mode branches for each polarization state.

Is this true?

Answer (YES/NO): YES